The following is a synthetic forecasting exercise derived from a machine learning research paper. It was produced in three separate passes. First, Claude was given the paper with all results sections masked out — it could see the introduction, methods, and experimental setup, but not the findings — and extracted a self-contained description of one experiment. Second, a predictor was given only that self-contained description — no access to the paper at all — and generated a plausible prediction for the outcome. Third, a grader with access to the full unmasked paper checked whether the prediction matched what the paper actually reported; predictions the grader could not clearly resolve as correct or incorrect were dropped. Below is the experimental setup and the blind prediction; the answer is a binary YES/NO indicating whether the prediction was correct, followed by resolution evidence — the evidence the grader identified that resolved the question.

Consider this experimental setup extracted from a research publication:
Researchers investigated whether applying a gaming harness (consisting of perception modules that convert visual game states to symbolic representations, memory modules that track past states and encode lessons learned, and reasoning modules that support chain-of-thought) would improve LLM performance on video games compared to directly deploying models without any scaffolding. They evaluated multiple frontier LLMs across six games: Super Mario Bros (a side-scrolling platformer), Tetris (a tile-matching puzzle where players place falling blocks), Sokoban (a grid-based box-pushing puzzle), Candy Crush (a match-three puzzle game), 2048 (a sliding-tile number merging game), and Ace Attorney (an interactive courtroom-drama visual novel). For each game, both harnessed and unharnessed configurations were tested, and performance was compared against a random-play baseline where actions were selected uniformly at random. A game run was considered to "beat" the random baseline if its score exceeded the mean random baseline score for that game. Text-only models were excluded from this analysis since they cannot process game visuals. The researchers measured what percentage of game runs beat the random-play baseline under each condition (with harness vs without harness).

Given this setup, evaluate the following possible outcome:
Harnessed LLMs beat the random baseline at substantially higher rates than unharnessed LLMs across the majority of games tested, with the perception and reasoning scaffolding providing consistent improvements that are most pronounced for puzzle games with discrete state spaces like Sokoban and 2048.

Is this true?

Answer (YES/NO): NO